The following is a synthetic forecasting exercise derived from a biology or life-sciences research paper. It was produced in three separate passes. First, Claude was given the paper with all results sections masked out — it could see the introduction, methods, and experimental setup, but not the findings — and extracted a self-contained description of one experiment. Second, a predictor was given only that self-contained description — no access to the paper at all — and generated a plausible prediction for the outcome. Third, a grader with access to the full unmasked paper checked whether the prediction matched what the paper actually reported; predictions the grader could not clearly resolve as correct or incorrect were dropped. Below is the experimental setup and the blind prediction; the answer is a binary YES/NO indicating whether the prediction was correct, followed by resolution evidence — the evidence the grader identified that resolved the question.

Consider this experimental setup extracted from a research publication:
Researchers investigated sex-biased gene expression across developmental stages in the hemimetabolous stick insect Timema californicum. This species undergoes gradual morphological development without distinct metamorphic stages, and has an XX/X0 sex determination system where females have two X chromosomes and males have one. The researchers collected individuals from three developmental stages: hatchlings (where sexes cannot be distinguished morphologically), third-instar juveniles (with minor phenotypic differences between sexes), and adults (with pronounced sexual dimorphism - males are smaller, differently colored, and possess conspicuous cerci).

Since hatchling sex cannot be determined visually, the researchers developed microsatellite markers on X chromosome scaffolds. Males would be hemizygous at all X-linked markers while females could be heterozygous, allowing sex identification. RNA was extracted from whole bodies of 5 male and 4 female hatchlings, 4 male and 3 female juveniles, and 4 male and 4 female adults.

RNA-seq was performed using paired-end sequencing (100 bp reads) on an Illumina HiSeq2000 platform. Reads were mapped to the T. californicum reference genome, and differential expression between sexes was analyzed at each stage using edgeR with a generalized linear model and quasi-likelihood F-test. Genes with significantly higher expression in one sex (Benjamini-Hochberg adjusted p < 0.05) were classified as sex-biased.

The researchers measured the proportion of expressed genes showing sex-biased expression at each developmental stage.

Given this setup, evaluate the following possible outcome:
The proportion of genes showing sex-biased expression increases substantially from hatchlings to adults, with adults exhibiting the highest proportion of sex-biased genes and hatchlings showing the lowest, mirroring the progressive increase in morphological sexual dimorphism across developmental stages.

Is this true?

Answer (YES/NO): YES